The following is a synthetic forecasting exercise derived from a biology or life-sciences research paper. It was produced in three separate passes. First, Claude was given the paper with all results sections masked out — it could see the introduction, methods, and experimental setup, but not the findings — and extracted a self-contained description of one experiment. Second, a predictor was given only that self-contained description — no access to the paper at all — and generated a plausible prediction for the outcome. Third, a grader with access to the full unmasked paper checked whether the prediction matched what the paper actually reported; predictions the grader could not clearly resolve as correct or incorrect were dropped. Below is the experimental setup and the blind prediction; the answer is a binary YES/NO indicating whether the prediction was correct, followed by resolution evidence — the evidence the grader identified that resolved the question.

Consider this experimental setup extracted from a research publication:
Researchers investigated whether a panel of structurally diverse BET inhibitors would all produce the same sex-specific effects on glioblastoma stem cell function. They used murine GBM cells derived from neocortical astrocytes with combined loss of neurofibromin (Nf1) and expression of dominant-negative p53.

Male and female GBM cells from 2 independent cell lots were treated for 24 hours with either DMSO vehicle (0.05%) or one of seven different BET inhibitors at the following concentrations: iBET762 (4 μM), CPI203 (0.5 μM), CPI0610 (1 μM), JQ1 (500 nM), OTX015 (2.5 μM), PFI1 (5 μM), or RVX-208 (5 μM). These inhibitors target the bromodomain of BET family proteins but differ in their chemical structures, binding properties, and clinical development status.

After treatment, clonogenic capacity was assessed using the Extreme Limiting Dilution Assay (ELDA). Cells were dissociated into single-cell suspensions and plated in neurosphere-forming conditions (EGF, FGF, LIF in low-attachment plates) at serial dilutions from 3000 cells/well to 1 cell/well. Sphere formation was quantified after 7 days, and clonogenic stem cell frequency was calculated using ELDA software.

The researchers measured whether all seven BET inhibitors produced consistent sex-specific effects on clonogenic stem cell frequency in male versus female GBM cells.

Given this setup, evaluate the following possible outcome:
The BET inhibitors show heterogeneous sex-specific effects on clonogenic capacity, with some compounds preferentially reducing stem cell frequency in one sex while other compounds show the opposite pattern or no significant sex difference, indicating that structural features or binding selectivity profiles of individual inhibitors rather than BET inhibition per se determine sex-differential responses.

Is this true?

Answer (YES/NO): NO